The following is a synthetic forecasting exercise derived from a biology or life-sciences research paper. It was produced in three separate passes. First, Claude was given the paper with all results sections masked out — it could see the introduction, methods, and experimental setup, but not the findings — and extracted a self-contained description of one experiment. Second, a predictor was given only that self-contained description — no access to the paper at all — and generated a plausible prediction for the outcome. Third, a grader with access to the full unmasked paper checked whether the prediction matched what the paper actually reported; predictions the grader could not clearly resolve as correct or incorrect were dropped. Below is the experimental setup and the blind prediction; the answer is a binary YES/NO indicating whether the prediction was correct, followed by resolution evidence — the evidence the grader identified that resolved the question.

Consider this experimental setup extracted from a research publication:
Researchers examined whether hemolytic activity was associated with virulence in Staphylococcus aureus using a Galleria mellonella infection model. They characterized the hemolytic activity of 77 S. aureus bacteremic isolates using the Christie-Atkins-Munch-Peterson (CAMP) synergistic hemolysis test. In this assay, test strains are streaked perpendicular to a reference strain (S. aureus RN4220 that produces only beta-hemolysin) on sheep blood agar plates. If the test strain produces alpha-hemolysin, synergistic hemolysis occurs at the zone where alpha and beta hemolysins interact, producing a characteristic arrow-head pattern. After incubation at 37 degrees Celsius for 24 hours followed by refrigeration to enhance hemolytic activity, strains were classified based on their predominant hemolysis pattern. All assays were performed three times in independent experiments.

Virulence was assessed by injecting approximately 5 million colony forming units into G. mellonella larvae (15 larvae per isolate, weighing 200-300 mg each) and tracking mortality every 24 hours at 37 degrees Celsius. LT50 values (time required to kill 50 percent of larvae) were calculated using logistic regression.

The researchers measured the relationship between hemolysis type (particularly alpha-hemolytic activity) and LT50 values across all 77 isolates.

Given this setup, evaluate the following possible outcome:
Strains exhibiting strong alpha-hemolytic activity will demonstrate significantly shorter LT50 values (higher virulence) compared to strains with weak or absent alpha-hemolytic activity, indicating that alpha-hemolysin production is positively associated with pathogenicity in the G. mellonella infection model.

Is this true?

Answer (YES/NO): YES